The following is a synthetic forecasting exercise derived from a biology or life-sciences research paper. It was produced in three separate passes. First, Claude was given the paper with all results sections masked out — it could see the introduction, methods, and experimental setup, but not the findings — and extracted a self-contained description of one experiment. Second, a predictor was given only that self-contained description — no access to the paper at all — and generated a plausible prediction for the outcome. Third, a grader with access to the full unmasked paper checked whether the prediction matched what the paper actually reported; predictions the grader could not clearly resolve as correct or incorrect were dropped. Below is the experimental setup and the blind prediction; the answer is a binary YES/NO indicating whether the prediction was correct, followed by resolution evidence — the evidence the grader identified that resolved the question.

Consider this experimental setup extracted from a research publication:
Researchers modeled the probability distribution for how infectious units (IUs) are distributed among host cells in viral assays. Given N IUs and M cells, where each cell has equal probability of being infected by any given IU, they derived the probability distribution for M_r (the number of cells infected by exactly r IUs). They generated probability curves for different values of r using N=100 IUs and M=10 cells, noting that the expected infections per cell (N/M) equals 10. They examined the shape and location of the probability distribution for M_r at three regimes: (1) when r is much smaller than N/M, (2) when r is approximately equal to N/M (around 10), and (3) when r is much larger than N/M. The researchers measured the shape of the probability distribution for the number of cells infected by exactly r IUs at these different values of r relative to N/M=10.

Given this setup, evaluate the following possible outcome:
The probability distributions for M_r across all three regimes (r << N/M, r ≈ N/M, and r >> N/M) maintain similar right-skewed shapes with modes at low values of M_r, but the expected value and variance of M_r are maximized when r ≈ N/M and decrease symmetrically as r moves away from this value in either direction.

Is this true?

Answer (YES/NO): NO